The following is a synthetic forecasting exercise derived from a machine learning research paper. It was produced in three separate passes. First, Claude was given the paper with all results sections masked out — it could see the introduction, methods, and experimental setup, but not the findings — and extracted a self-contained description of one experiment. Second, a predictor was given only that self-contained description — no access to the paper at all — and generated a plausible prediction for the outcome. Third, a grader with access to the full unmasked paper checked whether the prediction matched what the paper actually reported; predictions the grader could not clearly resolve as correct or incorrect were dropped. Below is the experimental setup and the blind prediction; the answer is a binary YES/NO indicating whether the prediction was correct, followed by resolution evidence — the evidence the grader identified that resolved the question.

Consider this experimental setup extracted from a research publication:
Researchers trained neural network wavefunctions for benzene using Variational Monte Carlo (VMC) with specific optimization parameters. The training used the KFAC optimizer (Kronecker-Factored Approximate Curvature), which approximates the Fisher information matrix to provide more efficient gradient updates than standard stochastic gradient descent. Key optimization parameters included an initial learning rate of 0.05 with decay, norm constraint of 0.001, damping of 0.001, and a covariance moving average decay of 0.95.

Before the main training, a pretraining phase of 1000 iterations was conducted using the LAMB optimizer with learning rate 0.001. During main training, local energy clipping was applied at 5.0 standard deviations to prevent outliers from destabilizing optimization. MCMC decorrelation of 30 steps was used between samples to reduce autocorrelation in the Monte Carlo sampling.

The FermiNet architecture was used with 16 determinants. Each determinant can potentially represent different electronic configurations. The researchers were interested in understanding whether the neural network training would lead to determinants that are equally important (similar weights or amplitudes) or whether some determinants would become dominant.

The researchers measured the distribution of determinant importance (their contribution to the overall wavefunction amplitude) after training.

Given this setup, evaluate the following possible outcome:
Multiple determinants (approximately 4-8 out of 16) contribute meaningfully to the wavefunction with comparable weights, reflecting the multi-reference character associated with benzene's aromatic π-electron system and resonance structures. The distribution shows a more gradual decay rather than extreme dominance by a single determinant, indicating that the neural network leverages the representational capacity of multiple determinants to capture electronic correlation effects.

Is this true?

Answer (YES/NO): NO